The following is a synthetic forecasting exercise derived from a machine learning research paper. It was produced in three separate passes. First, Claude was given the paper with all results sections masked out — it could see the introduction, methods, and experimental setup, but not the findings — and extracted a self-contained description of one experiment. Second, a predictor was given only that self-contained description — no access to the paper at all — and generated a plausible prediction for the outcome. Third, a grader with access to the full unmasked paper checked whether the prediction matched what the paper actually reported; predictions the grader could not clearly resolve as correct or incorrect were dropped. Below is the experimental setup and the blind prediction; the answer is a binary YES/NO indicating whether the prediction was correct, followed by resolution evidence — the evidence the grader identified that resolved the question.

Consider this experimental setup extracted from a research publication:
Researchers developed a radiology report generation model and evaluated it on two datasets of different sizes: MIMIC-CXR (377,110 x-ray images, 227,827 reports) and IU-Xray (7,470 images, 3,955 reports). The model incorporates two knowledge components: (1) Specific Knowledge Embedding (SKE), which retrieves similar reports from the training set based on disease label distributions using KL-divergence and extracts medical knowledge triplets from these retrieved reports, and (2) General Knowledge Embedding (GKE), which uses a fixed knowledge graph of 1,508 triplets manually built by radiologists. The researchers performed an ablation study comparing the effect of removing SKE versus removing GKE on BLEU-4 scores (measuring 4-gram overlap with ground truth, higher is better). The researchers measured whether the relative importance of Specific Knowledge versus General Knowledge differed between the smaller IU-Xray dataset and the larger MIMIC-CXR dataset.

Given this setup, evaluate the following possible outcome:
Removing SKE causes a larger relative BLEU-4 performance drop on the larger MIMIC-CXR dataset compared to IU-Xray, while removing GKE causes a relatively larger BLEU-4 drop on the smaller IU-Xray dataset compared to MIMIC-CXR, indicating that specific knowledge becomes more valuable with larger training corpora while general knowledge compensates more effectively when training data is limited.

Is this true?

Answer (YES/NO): NO